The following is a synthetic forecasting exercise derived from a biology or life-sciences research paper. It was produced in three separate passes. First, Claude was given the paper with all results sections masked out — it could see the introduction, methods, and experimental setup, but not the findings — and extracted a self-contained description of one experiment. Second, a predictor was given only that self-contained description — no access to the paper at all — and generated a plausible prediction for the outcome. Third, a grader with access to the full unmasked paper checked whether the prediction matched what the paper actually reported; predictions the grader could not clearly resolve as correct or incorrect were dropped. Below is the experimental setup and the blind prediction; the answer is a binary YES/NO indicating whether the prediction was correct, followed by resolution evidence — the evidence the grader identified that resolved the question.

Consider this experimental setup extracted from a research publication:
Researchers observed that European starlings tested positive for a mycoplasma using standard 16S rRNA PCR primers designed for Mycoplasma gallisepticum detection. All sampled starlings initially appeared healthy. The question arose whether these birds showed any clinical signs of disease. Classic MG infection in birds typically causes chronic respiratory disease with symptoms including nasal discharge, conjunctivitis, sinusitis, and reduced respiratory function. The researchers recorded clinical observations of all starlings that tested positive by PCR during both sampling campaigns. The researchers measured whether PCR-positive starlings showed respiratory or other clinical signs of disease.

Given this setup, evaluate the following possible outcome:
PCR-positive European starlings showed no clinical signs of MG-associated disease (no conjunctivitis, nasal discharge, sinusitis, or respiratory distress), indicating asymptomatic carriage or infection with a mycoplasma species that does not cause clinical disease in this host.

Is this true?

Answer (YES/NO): YES